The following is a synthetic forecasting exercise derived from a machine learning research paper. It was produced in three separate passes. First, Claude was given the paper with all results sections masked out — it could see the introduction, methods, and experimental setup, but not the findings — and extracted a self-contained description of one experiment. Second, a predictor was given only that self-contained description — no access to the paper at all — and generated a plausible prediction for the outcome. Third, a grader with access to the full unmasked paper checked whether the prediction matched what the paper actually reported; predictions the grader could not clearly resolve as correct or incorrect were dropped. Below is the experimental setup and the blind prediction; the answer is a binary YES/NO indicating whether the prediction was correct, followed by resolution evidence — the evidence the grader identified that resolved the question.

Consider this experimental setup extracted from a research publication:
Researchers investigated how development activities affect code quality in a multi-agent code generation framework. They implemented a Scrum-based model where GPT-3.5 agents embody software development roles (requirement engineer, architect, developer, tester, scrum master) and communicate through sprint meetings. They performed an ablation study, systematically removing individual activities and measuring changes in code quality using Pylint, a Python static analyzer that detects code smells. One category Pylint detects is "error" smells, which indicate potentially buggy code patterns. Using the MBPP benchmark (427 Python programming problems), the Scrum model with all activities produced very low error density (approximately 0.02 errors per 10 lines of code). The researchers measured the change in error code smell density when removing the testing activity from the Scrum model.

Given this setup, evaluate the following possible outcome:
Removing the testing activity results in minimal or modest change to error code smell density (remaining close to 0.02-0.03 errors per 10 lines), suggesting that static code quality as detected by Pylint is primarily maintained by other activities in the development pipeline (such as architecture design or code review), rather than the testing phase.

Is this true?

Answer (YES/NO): NO